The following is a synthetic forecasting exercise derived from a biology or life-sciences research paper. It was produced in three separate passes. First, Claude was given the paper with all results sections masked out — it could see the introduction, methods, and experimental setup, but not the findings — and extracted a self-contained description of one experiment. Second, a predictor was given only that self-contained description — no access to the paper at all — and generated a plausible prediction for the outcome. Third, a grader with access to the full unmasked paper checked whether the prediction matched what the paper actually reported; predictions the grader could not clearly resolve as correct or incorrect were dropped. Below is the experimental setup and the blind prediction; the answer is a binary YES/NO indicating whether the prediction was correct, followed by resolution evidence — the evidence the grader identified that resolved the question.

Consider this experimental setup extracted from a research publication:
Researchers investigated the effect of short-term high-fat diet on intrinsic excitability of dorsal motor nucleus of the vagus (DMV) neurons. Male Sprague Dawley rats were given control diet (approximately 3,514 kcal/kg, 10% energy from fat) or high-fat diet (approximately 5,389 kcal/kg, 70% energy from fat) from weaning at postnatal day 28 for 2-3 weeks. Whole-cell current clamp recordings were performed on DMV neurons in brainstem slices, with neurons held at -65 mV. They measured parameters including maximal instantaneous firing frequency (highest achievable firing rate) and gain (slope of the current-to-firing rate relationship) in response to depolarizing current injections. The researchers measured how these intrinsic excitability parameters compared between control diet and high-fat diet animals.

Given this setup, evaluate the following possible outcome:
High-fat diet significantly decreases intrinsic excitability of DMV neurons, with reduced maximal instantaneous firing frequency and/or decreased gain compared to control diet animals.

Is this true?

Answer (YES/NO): NO